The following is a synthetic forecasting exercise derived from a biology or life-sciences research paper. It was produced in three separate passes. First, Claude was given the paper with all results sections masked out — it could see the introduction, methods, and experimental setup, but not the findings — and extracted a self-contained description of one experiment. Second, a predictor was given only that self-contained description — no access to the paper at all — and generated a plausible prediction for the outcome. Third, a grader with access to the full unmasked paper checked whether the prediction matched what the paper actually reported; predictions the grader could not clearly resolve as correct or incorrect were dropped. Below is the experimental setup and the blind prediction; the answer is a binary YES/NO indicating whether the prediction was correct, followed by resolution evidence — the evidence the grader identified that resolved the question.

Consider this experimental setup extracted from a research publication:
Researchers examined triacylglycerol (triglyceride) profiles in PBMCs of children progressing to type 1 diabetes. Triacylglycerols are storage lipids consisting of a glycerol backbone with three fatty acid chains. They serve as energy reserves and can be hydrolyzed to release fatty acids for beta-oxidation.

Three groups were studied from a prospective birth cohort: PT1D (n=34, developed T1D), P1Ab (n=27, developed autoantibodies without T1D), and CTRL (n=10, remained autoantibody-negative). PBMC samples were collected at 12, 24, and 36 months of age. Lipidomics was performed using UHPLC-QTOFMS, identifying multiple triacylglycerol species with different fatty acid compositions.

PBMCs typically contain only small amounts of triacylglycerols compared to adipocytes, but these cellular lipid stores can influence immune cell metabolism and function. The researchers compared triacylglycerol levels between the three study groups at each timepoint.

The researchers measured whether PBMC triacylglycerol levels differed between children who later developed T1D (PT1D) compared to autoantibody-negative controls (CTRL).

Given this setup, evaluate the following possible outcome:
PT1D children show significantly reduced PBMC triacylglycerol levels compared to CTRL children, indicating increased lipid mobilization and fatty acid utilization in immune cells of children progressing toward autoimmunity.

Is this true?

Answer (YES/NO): NO